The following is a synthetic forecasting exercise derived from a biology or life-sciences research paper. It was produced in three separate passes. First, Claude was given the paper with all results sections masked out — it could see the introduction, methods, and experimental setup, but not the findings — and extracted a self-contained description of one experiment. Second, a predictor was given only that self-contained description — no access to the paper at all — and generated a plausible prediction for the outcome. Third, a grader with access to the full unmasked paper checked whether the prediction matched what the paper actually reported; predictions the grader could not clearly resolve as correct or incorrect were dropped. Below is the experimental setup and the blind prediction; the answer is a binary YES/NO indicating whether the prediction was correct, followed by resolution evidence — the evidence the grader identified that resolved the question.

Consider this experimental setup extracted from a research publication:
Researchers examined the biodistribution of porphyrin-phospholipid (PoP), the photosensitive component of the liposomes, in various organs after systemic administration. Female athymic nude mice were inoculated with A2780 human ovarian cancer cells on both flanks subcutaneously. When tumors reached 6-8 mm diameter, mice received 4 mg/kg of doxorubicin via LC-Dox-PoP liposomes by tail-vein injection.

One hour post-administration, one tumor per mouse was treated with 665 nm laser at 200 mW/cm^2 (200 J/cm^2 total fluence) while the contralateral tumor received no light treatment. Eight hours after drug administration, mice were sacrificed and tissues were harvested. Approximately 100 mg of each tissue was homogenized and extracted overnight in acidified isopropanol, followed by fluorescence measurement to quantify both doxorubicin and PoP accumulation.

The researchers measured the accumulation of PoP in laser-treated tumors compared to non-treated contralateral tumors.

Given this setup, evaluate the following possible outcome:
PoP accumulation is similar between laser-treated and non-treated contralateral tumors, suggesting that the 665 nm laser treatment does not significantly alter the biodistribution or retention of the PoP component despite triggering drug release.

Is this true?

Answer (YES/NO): NO